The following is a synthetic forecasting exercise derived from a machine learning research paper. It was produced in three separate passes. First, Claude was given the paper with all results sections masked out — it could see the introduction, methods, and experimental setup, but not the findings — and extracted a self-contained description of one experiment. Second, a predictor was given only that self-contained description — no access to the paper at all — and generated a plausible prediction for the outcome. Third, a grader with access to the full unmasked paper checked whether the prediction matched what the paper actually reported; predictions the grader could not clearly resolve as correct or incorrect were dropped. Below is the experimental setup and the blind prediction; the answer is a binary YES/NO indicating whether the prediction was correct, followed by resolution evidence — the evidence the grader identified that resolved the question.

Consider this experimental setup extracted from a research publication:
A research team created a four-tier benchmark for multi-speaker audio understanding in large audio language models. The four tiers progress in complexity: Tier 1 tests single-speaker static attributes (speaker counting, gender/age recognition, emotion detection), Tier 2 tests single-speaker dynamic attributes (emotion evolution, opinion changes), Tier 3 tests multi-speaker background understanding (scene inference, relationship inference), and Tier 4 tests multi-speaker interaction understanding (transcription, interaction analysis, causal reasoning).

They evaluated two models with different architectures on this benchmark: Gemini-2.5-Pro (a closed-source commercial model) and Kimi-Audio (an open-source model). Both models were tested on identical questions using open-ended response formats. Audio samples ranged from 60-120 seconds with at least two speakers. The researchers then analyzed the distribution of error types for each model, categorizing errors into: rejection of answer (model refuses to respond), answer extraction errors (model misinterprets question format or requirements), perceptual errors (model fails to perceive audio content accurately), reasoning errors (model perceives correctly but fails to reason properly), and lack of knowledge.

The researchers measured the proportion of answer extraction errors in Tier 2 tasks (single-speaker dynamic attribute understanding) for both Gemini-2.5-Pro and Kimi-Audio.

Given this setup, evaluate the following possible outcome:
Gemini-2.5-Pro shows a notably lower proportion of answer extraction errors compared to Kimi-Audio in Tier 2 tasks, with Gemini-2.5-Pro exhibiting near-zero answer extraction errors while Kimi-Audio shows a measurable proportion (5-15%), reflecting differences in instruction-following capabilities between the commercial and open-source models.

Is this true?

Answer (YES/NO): NO